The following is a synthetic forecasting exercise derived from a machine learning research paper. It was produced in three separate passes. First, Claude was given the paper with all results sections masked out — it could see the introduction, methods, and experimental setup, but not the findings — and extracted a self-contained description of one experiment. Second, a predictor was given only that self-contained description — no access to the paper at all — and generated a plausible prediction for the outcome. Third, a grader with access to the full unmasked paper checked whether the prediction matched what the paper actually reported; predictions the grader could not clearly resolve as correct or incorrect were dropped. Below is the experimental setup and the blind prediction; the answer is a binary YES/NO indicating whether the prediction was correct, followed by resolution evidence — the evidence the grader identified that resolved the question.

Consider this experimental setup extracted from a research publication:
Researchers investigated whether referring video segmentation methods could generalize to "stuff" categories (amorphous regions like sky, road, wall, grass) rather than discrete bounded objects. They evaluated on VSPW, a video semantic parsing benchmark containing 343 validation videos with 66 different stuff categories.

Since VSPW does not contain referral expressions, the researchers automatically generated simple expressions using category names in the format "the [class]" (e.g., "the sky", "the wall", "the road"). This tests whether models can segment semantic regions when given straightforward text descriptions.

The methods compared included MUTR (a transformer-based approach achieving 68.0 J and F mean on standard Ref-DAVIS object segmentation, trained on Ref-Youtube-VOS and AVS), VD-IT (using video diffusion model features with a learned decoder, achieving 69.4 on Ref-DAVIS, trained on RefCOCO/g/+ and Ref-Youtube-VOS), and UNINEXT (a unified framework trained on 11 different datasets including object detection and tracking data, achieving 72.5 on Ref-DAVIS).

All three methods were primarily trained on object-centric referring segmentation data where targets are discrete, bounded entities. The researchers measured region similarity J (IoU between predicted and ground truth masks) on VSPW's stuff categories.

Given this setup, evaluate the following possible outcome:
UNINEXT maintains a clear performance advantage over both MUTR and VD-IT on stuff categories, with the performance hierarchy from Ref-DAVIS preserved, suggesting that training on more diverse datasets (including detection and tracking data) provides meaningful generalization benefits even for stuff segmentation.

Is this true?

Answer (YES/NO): NO